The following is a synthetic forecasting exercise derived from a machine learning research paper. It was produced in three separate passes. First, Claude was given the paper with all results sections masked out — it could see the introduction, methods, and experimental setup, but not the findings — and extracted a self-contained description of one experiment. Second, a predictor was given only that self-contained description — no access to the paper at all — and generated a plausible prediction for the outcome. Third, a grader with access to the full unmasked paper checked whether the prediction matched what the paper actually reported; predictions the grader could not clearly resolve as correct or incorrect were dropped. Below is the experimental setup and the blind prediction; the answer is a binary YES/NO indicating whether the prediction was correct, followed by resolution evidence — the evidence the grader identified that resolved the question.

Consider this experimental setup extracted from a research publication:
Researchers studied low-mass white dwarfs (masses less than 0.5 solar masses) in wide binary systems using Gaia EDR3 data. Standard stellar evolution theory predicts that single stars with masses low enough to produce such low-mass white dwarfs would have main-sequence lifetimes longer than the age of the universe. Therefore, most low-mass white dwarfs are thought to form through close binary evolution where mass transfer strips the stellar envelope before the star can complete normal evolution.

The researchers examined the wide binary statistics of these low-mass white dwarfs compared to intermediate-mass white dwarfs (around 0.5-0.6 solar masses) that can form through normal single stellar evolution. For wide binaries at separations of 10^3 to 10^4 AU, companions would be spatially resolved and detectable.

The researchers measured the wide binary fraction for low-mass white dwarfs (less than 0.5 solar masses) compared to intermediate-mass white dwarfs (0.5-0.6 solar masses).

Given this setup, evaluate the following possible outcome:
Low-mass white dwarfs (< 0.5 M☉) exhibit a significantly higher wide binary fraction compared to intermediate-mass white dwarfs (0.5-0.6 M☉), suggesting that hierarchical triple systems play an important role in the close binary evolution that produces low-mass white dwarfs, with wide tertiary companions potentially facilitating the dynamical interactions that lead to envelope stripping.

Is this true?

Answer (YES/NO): NO